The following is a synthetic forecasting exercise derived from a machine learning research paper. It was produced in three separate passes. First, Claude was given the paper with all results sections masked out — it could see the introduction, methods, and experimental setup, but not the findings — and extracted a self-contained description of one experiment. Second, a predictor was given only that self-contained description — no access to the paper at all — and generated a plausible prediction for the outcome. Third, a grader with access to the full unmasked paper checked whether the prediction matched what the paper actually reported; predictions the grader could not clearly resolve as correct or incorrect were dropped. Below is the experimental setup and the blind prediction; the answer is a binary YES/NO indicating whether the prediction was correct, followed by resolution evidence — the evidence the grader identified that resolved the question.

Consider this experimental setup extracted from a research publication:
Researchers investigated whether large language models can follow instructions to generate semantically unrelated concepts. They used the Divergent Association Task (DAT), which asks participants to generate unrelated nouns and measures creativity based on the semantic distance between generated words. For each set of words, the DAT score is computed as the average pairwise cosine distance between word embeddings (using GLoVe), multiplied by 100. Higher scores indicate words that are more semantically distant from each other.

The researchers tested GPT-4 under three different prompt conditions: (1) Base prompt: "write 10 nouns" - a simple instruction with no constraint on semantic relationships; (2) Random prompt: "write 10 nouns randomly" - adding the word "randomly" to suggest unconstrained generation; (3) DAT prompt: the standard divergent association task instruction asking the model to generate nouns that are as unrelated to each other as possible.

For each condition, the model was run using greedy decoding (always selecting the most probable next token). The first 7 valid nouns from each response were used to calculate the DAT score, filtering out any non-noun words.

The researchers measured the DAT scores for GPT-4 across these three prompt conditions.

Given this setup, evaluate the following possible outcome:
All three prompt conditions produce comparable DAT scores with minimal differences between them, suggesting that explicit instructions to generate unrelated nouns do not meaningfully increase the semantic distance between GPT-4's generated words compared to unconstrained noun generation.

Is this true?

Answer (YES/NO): NO